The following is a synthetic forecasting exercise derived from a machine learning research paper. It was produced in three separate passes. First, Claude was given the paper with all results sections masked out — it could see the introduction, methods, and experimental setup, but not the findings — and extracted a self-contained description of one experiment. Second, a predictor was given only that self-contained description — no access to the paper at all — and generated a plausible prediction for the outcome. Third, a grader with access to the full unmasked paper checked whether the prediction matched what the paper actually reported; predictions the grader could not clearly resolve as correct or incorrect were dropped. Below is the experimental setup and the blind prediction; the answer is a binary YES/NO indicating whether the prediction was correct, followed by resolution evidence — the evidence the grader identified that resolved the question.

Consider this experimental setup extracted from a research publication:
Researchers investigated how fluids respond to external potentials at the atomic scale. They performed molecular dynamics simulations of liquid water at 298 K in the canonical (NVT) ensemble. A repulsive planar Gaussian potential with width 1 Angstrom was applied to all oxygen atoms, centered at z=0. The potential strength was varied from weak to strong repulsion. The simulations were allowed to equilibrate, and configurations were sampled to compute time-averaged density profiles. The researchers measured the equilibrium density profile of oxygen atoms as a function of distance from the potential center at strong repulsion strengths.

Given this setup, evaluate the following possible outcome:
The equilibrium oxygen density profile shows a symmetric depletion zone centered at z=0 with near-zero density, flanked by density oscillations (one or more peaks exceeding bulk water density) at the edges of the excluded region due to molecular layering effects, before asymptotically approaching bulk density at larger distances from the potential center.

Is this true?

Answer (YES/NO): YES